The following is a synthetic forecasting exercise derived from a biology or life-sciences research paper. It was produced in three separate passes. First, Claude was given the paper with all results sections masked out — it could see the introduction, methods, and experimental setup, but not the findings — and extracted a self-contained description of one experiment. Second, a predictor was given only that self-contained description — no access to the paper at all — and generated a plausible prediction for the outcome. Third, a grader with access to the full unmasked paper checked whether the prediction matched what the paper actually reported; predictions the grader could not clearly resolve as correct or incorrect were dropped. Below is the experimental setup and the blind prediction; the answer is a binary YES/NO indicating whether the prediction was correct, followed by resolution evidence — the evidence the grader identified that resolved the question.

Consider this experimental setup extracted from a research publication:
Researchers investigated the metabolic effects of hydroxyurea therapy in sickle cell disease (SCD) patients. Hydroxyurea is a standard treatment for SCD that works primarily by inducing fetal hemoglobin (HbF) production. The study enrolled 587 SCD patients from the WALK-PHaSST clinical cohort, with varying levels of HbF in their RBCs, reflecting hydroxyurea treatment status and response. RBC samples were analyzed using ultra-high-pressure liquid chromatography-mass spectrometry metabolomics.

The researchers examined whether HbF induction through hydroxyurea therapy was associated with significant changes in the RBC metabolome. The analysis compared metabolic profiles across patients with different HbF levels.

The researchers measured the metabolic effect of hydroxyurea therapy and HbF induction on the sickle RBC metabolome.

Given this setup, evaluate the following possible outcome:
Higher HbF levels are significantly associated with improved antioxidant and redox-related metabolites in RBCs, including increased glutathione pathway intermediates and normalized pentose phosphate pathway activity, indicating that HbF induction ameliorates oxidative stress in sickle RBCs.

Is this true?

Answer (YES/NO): NO